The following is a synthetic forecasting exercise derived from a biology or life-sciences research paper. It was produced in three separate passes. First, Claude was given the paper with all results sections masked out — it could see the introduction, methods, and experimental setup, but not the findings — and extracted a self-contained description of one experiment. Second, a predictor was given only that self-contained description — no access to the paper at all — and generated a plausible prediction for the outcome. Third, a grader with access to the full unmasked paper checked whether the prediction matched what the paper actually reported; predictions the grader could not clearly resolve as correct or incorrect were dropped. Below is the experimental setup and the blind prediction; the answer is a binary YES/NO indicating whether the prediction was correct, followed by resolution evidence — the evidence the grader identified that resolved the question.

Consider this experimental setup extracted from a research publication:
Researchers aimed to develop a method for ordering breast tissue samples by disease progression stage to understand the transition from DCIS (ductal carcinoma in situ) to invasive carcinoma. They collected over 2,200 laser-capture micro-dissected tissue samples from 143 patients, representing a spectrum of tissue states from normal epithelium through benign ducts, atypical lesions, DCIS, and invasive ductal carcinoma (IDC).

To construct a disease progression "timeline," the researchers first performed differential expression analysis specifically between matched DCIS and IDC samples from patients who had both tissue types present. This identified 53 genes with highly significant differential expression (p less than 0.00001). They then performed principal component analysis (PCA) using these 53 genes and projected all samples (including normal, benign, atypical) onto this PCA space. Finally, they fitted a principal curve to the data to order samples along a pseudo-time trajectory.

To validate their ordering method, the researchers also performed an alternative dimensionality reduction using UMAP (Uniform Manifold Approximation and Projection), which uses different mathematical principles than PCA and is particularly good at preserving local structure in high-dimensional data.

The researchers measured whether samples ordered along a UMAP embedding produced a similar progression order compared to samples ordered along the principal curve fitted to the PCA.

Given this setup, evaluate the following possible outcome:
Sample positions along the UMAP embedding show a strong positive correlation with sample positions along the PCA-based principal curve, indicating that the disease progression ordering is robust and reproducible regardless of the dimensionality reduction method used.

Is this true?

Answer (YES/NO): YES